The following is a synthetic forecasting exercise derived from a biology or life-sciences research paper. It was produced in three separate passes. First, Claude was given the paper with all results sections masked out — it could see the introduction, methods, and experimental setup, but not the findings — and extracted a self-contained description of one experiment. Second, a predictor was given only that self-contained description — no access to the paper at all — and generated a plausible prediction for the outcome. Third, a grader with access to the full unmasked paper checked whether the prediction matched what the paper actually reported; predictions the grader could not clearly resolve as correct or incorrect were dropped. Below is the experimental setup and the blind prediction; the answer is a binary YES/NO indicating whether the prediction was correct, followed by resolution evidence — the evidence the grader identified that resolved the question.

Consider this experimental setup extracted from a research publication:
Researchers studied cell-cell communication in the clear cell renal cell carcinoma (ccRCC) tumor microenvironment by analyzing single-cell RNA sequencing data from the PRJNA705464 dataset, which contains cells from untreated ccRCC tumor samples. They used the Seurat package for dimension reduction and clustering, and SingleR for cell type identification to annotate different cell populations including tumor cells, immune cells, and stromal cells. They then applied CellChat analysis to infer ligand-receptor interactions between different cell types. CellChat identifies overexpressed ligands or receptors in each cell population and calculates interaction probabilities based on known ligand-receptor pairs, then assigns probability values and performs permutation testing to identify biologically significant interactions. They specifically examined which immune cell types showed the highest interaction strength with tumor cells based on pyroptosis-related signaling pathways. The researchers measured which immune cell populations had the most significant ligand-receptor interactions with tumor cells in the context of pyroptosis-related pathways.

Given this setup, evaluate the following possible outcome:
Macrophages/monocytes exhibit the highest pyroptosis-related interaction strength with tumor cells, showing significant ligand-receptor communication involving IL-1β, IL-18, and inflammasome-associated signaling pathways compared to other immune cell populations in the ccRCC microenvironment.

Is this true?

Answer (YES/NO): NO